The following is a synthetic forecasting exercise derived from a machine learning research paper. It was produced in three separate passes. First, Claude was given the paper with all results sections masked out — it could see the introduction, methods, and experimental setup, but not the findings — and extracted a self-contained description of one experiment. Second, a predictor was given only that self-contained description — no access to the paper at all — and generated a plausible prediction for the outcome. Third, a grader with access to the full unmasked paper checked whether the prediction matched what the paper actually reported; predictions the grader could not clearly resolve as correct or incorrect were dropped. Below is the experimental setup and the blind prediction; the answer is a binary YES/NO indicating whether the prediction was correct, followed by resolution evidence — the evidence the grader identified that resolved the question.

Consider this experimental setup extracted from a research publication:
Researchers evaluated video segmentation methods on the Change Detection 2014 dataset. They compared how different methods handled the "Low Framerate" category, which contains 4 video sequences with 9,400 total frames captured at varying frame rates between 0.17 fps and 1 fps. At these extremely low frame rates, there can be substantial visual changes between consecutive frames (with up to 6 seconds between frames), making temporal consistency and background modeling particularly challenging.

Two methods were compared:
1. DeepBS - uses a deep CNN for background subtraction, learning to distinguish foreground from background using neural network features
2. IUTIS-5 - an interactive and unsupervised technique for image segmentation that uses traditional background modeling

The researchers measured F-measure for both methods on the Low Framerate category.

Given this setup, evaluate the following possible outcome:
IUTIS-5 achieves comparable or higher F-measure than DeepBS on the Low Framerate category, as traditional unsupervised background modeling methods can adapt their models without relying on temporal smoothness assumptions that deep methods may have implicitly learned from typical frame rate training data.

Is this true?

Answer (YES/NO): YES